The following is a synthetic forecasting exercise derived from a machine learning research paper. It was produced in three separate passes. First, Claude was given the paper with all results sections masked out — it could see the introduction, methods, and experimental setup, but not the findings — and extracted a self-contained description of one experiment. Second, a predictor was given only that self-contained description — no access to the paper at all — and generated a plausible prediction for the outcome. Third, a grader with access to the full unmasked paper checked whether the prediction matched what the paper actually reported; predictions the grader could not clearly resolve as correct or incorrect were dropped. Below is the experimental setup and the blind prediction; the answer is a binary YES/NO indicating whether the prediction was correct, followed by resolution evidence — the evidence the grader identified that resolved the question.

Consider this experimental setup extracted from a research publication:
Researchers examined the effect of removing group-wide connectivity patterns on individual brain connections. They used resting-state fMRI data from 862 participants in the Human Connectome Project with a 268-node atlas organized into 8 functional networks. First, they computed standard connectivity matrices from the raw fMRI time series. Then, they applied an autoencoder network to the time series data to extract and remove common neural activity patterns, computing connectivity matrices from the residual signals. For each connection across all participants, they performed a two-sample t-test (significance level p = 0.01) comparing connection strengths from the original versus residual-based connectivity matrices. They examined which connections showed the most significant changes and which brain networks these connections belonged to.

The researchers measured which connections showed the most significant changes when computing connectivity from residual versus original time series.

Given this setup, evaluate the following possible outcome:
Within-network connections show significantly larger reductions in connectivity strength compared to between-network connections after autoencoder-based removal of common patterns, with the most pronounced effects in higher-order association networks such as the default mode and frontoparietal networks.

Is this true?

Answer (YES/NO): NO